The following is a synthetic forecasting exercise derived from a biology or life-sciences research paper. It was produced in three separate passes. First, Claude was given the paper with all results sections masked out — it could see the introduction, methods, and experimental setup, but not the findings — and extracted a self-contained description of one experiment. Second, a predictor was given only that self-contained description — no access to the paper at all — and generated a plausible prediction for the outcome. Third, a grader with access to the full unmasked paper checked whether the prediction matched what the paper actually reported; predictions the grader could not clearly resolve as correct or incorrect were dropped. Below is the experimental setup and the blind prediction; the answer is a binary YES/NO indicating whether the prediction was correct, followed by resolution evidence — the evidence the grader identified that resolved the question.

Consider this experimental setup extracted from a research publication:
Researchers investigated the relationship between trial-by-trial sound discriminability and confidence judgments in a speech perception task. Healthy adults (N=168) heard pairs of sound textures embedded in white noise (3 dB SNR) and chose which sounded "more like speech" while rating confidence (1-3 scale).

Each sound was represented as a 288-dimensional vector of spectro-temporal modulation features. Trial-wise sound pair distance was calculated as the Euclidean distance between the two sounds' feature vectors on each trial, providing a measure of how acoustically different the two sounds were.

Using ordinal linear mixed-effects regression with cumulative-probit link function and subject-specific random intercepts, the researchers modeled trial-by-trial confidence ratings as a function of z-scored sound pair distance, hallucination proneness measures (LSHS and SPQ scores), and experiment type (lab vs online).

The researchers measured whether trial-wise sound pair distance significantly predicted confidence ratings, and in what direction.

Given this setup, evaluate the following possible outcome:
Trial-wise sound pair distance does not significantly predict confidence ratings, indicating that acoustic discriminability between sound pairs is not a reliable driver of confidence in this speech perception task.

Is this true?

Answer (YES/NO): NO